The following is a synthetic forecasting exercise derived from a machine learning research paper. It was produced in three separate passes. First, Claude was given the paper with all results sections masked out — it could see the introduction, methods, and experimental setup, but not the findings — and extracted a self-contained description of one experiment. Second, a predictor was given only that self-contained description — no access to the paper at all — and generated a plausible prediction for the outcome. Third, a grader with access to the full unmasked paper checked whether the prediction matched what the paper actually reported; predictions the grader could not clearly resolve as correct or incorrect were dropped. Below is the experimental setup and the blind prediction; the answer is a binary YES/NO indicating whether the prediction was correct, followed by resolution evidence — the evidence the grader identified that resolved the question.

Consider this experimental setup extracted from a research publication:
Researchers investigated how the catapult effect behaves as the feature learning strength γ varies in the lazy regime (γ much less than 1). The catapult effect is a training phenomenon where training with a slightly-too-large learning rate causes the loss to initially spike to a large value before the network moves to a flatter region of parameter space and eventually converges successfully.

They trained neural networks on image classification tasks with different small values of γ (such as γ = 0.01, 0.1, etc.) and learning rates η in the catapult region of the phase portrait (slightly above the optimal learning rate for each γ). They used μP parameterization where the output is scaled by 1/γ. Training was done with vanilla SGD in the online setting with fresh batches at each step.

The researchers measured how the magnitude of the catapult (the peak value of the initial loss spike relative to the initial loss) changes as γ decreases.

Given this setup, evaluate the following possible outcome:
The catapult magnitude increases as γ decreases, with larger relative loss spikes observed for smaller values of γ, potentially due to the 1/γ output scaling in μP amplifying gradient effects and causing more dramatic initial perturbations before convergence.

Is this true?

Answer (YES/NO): YES